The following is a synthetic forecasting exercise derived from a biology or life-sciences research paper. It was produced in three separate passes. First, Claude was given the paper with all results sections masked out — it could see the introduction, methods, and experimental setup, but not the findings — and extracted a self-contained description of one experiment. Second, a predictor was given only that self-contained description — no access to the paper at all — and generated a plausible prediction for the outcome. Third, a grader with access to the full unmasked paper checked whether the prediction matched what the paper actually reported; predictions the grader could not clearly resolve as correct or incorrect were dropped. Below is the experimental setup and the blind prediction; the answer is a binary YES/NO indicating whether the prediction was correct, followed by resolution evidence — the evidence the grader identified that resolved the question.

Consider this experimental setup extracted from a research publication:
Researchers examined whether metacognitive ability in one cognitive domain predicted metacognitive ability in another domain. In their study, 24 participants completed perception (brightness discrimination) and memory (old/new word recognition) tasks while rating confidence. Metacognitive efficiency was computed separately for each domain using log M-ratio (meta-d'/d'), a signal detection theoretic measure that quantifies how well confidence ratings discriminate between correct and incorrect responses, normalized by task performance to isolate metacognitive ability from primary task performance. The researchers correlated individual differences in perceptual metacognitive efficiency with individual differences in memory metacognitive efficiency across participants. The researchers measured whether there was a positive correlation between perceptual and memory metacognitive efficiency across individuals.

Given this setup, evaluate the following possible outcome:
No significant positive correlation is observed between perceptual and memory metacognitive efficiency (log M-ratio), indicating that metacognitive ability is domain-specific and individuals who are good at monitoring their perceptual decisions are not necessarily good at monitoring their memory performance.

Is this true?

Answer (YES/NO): YES